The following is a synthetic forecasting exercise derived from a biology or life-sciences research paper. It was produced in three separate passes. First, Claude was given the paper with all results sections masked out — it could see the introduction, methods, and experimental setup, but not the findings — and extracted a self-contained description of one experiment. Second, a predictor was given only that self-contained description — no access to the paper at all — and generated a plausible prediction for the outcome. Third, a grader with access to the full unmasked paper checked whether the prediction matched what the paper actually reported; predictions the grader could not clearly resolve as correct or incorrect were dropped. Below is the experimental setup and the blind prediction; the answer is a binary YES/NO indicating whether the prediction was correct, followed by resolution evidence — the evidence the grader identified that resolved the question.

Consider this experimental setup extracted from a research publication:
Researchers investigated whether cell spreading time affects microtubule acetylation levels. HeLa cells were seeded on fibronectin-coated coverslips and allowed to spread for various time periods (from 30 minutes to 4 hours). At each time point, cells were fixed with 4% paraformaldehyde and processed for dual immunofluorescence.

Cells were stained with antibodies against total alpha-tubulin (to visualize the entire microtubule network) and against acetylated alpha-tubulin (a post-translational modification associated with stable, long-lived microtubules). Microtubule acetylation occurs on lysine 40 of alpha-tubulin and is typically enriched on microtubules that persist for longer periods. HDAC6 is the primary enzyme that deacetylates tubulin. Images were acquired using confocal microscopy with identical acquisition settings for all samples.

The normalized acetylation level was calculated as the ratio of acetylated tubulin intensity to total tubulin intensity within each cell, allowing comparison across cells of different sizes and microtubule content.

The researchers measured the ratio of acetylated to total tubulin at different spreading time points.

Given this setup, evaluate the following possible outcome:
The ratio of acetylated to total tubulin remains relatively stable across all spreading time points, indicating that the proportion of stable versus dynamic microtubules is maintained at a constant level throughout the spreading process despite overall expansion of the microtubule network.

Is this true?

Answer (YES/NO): NO